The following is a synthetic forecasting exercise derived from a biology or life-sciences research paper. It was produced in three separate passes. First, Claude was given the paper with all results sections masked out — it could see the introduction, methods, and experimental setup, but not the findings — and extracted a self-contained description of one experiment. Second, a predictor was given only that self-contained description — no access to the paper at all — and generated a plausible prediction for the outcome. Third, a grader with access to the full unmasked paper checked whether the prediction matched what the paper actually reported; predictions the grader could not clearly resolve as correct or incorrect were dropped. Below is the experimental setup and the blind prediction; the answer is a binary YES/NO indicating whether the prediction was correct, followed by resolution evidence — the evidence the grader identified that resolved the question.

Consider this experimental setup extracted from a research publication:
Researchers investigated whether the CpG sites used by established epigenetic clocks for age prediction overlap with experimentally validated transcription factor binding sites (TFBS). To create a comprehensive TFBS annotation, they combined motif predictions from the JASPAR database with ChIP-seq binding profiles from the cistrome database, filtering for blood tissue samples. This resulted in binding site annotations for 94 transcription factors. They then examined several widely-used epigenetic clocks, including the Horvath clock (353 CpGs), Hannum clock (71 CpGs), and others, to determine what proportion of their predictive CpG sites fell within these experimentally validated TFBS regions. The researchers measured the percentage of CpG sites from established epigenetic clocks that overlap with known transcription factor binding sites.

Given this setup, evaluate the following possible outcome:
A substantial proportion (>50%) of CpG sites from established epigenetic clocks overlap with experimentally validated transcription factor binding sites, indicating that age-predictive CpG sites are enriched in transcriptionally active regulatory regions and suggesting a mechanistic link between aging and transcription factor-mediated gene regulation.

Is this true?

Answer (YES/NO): NO